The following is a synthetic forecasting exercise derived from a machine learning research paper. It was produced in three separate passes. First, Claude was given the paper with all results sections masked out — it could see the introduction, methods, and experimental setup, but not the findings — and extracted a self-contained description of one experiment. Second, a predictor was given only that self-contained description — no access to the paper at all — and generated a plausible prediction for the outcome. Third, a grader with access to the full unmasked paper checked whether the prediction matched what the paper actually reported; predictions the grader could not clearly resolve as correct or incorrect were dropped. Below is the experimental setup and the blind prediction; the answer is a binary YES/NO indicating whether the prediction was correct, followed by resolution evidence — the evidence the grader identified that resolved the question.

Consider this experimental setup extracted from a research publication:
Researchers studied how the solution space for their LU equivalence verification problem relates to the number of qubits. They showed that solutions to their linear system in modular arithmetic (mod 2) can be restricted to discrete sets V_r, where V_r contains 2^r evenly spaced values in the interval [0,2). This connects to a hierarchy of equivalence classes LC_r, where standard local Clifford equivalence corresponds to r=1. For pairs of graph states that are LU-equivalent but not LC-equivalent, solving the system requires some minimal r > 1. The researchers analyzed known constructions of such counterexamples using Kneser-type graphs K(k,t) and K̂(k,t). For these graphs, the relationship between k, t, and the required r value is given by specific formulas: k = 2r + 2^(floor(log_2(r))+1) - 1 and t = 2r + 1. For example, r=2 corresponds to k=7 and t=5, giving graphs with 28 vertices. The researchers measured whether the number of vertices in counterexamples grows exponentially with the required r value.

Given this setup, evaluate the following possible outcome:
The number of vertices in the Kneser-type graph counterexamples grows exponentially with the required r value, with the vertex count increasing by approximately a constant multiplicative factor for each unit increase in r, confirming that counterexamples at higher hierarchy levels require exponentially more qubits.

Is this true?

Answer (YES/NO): YES